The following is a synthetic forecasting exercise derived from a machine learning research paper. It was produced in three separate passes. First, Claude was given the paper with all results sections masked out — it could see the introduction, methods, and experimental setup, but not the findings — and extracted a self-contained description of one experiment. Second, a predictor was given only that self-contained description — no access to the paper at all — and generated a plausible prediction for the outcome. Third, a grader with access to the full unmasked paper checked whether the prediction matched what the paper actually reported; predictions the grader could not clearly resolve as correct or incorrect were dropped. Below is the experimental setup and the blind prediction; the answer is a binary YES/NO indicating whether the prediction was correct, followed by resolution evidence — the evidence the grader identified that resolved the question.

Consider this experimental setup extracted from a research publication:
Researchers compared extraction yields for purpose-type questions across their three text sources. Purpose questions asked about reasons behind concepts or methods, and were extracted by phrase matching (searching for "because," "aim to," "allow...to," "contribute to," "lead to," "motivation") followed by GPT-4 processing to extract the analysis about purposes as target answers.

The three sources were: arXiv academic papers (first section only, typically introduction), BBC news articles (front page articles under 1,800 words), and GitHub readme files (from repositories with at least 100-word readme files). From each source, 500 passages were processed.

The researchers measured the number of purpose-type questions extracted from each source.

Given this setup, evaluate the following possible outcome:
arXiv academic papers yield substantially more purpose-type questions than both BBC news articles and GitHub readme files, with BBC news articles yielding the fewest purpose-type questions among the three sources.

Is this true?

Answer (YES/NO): NO